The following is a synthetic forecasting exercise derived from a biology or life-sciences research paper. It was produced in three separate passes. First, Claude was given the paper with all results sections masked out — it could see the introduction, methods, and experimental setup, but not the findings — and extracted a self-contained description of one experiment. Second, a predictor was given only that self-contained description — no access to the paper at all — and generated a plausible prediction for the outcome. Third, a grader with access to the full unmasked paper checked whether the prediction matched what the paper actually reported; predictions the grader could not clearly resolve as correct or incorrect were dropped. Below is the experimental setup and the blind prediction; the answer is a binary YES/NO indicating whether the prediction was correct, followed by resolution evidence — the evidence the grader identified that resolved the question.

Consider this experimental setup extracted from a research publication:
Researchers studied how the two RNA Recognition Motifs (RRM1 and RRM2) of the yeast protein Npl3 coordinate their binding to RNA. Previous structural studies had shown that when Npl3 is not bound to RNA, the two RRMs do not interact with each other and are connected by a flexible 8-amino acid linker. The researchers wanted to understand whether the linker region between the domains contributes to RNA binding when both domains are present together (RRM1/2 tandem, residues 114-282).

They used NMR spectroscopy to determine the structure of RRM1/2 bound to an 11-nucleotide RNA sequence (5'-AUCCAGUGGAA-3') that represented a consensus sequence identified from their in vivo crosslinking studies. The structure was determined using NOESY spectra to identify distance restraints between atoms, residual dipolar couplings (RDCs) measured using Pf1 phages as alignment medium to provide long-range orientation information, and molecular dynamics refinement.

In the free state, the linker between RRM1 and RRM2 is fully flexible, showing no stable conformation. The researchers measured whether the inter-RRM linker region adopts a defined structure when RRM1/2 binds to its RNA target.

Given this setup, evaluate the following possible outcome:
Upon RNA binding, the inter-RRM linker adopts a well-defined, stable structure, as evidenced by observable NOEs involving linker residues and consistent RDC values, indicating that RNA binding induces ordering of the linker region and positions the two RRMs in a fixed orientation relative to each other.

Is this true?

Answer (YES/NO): NO